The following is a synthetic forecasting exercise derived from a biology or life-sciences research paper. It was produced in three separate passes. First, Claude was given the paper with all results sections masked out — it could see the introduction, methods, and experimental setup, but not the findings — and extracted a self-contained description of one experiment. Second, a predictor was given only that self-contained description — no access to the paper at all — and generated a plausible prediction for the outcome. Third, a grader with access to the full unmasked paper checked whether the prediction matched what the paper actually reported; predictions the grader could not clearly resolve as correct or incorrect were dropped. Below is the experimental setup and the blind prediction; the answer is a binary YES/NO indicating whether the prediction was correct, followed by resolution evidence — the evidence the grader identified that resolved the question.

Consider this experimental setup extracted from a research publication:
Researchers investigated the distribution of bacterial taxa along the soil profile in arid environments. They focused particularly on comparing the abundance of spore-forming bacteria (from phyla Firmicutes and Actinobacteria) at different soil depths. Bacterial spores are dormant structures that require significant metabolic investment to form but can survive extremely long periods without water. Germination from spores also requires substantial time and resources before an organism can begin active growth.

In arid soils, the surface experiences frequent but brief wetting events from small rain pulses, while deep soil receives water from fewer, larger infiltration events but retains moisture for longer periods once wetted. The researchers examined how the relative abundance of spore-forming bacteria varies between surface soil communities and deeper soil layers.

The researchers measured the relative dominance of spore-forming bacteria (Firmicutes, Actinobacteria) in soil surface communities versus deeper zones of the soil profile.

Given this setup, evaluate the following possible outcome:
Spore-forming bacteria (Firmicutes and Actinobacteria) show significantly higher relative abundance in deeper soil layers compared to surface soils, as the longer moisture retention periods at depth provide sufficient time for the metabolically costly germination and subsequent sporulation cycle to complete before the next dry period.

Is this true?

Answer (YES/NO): YES